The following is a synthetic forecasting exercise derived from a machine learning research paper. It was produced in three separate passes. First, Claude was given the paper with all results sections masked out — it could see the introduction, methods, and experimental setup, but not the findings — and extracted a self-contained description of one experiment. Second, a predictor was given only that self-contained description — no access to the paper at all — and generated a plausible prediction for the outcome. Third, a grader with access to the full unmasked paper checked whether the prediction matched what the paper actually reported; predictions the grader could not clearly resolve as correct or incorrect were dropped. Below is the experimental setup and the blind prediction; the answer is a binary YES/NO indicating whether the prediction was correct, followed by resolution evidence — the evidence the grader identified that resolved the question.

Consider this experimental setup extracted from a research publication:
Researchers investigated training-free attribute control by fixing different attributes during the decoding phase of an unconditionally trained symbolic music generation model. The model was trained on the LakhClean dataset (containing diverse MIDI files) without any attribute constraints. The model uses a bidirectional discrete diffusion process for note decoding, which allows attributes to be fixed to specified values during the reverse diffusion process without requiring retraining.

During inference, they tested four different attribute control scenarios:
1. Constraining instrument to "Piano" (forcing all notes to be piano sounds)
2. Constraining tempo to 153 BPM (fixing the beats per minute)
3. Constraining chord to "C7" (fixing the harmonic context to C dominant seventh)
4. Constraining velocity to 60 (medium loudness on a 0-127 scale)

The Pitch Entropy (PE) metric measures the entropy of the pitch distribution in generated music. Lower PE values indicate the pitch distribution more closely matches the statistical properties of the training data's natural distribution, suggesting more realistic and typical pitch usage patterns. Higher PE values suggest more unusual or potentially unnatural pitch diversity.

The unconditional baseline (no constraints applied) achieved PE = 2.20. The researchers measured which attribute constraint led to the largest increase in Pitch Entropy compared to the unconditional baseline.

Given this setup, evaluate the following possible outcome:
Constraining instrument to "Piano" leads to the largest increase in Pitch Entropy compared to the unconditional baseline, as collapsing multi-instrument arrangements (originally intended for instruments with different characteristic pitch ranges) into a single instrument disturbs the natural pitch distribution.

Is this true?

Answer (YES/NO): YES